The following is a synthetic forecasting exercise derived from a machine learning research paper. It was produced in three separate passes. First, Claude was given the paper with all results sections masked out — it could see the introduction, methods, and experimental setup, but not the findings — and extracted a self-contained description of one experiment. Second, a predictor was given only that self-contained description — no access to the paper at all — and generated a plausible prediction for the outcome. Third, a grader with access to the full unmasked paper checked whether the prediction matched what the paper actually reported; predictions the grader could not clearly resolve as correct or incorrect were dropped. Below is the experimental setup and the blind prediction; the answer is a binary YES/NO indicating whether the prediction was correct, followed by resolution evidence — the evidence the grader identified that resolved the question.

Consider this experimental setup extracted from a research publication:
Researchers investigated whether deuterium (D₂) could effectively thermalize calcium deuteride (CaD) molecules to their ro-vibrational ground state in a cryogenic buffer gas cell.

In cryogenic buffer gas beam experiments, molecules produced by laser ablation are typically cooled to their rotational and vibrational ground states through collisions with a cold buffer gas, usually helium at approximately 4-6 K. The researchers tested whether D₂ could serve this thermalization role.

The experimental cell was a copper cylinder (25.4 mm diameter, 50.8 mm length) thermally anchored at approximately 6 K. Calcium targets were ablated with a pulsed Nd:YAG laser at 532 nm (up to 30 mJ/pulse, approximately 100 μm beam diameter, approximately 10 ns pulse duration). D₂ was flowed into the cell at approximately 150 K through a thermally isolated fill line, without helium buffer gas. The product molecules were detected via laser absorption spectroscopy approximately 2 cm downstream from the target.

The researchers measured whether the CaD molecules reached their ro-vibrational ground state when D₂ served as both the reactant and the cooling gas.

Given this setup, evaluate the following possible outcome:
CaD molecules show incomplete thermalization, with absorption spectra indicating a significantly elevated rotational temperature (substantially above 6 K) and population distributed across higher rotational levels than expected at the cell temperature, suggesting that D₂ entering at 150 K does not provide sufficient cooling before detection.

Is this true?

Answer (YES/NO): NO